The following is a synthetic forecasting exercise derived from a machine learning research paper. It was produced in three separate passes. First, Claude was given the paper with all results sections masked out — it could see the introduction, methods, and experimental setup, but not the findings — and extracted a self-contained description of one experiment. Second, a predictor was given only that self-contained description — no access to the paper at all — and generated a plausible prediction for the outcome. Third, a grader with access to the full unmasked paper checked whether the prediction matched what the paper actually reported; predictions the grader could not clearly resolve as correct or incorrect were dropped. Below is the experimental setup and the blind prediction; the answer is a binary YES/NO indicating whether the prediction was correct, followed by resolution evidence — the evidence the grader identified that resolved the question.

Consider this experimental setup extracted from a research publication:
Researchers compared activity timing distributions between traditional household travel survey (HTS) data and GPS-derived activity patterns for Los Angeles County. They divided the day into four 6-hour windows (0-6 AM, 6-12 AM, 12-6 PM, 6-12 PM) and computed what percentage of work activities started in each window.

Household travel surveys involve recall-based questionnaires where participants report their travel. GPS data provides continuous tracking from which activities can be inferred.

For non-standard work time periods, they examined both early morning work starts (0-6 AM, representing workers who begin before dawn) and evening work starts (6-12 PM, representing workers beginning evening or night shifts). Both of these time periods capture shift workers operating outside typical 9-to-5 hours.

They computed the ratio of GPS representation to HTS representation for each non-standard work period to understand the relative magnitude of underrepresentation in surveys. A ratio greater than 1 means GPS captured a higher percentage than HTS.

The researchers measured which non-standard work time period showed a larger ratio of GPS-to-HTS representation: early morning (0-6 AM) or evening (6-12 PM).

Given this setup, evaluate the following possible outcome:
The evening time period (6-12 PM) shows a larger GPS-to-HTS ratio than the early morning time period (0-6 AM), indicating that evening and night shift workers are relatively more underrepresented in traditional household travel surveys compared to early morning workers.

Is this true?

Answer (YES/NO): NO